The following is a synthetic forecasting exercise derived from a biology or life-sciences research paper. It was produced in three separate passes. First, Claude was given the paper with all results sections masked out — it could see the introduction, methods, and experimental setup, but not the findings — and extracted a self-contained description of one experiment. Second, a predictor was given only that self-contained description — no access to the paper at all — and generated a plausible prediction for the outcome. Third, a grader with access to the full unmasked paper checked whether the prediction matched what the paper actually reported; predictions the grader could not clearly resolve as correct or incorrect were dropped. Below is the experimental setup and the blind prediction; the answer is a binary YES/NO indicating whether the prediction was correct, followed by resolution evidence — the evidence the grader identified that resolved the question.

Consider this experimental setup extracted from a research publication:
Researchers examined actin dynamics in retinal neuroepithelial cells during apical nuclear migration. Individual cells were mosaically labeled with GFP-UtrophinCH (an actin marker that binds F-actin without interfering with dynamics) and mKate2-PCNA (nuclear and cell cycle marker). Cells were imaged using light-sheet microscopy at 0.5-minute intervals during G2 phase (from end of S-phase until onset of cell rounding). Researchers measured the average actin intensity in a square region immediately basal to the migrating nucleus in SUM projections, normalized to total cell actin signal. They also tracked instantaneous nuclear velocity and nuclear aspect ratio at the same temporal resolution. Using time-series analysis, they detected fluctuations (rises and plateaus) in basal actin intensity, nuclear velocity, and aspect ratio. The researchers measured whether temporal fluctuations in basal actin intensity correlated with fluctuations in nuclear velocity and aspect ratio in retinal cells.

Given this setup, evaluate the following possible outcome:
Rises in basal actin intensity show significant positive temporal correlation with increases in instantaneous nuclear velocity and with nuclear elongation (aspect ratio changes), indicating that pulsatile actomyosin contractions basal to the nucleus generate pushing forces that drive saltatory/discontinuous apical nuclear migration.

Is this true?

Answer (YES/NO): NO